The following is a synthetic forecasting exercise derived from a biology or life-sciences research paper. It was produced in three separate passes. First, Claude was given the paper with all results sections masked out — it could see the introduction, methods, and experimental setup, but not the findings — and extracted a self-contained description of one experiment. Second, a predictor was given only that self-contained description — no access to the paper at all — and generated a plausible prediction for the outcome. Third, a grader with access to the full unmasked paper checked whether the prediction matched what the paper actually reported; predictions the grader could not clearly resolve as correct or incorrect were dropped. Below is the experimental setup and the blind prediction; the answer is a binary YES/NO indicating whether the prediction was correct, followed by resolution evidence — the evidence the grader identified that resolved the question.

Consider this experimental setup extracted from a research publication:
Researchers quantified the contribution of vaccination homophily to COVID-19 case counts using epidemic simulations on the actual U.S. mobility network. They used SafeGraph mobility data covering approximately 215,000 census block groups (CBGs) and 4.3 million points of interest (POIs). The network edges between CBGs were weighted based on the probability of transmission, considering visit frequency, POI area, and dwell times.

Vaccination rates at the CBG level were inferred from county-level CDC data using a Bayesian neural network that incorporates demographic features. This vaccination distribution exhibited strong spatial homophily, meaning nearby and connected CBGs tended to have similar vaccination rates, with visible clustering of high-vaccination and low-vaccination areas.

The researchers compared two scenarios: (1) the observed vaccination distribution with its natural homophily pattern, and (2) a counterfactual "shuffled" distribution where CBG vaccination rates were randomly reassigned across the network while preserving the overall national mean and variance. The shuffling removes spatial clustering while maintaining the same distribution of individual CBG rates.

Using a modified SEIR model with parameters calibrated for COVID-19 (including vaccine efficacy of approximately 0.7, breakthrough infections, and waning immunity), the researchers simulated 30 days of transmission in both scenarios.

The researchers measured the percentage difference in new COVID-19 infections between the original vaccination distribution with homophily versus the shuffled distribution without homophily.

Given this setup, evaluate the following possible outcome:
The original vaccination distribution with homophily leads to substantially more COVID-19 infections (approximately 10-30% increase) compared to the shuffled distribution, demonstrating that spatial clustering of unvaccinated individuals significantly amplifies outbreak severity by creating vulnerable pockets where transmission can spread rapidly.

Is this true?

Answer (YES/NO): NO